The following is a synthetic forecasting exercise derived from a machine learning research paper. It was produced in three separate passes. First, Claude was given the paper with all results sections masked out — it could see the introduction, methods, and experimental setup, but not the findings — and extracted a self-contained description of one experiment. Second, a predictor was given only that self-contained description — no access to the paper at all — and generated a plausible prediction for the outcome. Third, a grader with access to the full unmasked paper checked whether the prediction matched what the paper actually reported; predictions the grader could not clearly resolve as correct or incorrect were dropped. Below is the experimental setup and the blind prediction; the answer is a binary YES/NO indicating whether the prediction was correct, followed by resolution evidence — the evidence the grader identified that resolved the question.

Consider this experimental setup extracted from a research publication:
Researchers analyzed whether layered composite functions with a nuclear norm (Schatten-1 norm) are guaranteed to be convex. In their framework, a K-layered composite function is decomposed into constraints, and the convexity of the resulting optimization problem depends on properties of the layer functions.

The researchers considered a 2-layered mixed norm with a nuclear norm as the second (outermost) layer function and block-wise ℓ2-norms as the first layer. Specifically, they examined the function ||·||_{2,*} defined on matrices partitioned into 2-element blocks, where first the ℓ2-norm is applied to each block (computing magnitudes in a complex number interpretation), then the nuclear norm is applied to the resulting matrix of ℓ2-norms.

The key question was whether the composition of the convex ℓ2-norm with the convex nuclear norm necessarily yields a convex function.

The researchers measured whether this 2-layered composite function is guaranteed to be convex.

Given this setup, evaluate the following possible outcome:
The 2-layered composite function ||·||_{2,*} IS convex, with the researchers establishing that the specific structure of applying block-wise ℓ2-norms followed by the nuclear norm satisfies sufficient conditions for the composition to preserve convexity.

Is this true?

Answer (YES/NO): NO